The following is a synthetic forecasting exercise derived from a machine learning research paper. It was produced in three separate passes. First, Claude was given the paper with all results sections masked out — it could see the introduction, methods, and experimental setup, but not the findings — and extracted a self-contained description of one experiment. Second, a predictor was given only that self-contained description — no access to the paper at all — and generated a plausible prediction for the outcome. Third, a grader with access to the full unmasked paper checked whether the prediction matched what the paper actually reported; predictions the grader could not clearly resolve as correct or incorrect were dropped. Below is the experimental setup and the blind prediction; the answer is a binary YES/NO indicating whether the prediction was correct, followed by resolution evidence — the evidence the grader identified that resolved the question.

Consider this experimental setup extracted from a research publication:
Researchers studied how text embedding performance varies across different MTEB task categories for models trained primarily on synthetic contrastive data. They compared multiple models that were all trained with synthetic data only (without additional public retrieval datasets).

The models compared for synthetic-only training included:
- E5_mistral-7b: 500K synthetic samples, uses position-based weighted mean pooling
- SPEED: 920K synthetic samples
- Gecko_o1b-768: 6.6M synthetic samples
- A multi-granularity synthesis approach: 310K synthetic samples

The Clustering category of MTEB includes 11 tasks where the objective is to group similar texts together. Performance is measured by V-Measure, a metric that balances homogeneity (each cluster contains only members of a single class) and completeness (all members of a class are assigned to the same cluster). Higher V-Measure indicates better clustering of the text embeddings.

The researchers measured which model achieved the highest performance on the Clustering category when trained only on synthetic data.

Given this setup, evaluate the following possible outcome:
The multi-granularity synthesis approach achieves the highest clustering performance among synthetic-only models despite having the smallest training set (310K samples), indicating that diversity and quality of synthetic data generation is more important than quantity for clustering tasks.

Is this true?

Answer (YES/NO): NO